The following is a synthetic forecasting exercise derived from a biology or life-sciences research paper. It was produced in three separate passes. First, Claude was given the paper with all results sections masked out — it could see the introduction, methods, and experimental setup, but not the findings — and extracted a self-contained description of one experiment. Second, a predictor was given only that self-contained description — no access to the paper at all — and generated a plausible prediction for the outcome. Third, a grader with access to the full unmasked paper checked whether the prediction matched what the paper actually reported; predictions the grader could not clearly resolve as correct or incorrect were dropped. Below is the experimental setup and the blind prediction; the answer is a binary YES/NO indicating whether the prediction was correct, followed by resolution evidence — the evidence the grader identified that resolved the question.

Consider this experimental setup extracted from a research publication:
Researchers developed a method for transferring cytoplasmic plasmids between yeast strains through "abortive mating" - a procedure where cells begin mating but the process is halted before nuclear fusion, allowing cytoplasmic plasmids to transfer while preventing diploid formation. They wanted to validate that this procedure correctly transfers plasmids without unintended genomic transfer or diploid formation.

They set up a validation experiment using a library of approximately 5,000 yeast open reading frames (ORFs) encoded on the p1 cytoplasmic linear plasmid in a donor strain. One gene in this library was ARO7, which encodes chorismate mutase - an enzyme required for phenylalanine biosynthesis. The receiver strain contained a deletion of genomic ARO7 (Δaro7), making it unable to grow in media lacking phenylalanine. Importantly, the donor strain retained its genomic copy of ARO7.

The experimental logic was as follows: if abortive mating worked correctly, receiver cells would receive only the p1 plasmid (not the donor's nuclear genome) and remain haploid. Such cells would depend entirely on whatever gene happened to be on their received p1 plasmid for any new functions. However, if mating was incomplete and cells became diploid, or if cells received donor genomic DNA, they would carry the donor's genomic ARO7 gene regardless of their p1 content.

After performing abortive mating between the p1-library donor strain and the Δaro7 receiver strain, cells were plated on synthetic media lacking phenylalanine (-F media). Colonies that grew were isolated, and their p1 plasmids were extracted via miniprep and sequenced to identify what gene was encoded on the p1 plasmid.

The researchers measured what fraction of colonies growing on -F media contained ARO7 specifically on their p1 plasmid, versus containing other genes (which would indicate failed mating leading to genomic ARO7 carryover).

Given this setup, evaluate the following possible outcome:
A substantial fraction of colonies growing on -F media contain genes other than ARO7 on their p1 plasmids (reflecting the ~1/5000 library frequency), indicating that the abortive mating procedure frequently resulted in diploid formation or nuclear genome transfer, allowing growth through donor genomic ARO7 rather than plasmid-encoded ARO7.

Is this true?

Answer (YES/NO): NO